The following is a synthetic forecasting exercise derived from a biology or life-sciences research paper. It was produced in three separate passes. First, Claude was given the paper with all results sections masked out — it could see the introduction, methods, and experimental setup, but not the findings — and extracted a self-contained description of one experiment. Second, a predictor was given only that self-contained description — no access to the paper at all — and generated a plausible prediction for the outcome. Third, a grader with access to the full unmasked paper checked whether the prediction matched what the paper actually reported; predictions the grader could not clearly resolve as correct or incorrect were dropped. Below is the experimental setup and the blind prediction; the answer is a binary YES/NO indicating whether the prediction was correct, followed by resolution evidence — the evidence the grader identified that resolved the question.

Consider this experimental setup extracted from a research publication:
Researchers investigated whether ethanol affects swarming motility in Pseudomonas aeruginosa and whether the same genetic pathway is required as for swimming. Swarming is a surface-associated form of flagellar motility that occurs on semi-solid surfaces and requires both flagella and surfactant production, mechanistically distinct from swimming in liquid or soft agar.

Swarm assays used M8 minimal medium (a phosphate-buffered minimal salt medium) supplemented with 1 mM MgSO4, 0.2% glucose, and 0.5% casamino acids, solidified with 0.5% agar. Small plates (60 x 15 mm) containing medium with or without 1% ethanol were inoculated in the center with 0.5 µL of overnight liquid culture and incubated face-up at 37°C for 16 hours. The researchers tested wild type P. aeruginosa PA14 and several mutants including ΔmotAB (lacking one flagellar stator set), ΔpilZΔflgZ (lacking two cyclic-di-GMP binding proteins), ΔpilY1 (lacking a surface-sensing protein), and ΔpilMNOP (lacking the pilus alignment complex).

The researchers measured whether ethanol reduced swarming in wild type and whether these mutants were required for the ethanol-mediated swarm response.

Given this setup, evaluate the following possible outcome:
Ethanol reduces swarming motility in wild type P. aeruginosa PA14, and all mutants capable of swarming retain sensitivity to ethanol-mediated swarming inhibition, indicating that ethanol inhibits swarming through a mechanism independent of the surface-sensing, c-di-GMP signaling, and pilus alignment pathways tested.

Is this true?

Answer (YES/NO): NO